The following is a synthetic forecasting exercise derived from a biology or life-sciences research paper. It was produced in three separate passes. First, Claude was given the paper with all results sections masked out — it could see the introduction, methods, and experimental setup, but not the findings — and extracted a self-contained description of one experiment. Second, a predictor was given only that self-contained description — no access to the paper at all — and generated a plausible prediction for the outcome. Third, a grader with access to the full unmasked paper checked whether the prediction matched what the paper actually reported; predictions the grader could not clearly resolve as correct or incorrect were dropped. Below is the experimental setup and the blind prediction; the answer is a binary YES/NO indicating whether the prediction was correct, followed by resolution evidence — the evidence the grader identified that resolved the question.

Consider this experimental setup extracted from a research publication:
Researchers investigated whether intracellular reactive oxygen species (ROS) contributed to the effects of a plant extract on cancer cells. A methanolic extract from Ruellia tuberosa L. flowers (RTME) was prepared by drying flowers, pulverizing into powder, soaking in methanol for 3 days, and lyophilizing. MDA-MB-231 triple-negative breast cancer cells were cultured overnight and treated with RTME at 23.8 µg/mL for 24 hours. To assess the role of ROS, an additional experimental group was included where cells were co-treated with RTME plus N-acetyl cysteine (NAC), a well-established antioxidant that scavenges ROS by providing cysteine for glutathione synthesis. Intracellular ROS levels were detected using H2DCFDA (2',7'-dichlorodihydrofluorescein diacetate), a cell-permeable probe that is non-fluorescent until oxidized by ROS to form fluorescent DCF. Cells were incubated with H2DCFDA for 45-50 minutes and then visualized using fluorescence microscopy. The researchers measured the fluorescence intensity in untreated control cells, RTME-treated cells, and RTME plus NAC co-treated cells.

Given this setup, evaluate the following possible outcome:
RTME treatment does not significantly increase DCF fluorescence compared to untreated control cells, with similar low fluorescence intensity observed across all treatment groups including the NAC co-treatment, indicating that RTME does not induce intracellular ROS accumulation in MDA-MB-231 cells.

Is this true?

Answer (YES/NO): NO